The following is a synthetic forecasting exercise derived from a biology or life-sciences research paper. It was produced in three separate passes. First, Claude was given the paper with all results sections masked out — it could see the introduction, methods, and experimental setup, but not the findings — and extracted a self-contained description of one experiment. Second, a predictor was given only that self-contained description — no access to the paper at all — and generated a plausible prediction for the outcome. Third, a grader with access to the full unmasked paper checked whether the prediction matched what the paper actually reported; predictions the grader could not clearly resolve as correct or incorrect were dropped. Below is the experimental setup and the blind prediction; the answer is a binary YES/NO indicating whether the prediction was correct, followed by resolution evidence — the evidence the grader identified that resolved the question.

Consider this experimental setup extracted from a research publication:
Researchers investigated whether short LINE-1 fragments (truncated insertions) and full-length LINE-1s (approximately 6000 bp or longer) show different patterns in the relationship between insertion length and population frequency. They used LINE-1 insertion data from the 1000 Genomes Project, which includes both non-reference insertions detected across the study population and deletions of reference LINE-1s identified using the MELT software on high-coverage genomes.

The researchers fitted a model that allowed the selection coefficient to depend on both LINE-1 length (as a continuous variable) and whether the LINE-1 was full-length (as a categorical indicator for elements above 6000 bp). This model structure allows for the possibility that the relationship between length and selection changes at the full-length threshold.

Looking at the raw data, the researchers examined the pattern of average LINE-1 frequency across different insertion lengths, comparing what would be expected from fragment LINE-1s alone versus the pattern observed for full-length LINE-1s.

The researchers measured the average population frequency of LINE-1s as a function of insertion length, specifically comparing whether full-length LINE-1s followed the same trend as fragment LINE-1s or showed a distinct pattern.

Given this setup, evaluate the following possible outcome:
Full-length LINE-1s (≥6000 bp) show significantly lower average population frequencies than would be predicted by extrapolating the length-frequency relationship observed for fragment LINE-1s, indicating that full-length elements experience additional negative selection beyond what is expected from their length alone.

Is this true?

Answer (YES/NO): NO